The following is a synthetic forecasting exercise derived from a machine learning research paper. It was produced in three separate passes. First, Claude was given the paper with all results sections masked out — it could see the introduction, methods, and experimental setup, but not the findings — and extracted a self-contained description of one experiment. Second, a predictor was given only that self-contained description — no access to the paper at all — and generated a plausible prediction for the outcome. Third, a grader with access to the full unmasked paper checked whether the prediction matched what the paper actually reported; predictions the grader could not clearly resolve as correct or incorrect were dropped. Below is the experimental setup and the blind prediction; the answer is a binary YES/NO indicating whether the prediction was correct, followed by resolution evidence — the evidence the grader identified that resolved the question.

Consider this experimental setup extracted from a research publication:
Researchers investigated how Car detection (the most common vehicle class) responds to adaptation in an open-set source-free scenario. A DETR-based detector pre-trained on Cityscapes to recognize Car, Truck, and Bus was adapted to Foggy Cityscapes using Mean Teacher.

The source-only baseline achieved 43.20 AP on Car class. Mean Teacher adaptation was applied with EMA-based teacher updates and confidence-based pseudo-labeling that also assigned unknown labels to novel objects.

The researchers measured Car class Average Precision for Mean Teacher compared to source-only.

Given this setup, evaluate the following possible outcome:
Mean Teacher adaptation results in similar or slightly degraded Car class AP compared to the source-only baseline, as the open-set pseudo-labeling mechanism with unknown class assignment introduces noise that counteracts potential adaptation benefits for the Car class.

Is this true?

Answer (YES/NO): NO